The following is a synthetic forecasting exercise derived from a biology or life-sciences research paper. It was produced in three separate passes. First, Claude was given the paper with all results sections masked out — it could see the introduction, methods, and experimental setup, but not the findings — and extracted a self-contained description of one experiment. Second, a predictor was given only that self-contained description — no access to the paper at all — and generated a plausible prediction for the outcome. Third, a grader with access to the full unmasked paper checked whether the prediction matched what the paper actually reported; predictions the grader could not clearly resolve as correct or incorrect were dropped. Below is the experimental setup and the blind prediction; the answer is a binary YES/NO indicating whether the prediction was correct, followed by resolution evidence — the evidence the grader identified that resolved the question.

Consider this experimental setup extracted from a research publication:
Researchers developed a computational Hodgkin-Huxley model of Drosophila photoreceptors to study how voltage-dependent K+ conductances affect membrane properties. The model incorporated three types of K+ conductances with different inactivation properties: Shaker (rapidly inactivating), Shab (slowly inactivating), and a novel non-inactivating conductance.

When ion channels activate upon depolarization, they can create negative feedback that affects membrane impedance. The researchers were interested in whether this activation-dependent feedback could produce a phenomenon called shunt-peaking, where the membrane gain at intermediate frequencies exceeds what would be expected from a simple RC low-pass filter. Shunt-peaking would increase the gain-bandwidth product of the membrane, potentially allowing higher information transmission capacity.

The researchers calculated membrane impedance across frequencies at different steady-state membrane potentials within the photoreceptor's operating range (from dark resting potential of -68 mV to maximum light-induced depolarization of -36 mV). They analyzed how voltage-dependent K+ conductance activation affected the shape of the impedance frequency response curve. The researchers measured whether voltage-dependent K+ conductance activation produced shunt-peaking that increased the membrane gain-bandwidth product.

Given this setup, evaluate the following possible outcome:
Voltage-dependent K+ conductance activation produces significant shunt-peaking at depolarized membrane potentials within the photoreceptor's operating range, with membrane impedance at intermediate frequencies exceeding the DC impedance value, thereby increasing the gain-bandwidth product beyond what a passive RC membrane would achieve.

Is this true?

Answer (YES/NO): YES